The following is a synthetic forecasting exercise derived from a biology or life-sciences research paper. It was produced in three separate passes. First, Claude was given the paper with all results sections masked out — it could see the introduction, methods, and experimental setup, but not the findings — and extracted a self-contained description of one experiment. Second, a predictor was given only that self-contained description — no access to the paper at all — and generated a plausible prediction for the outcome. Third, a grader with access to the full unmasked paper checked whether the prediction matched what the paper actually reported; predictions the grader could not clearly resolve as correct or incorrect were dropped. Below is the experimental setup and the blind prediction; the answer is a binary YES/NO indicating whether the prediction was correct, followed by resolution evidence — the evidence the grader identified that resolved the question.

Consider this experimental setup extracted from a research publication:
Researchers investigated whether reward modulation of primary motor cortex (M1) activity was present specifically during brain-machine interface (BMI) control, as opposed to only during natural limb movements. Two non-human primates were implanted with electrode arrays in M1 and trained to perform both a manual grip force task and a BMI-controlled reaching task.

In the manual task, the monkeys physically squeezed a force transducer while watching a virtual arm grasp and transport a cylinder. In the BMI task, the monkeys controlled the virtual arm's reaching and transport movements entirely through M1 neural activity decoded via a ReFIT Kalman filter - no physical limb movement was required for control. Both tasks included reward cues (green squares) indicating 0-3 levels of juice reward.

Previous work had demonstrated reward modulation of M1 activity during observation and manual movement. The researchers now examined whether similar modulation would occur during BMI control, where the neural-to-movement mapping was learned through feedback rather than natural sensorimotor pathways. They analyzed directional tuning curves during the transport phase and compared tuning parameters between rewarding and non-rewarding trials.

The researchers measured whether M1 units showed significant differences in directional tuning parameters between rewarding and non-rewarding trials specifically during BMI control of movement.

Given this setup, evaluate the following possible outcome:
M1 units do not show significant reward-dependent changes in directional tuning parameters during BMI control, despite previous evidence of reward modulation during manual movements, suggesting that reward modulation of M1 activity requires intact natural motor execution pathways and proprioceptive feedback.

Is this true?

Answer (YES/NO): NO